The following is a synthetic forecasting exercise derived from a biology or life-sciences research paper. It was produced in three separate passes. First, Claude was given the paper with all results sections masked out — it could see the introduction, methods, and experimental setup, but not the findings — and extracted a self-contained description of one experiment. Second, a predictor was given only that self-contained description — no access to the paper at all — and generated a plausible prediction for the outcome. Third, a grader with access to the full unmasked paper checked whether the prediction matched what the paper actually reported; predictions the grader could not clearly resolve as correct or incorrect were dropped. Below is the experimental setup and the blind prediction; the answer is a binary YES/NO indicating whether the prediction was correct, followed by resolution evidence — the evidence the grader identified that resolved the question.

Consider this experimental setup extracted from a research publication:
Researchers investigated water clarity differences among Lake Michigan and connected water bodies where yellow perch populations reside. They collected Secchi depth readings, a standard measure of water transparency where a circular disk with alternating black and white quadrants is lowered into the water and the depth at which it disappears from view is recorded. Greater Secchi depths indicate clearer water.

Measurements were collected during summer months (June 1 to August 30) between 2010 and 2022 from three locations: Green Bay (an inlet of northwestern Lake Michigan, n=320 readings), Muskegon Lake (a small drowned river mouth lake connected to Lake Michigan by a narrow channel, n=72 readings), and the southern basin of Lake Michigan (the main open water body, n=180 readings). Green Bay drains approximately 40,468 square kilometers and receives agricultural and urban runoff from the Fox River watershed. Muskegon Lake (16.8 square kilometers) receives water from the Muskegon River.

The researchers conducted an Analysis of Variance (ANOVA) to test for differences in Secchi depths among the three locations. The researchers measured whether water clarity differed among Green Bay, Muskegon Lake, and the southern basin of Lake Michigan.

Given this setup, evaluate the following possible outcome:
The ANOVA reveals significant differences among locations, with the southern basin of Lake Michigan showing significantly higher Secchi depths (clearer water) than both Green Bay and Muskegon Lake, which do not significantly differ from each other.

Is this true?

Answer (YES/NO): YES